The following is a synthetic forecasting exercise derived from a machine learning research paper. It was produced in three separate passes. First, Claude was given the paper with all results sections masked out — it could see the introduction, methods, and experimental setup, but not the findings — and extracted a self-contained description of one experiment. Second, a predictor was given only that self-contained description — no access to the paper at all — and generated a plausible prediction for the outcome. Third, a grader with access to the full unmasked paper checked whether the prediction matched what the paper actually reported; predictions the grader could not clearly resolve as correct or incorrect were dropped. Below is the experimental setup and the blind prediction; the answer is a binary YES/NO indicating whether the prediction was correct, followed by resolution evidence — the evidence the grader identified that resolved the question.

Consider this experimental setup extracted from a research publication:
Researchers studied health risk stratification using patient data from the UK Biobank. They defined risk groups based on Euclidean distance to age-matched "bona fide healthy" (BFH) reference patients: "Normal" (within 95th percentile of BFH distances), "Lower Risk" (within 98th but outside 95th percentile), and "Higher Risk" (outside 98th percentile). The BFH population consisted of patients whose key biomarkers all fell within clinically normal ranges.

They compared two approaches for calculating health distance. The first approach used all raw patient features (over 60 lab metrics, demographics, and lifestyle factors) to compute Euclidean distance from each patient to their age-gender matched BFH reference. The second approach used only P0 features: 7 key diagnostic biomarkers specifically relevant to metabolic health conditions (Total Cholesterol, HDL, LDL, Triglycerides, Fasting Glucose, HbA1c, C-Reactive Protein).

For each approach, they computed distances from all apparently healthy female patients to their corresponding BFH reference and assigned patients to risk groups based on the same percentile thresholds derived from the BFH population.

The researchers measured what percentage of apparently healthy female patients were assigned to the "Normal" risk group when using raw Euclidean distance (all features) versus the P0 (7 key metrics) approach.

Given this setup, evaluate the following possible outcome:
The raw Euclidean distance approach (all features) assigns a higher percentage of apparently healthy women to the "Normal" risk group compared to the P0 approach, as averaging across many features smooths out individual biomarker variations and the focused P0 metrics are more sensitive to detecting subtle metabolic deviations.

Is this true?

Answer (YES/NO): YES